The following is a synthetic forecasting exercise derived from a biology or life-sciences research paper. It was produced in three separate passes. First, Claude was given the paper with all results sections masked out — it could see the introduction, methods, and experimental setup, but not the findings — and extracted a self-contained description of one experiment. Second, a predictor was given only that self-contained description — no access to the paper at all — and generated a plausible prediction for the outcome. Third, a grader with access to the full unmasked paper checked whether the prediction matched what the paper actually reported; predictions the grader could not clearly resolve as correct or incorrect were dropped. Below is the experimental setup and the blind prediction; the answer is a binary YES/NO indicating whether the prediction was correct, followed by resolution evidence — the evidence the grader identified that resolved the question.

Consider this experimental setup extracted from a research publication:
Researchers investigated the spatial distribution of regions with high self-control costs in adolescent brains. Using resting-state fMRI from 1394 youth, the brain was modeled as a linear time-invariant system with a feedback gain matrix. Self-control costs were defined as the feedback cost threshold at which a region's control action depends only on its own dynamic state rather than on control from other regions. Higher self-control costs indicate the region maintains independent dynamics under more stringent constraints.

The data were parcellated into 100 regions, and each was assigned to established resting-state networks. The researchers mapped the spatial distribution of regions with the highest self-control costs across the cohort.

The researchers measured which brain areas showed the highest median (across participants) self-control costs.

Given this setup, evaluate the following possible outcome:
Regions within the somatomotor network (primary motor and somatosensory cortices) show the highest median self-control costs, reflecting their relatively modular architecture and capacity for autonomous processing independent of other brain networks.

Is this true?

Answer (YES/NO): NO